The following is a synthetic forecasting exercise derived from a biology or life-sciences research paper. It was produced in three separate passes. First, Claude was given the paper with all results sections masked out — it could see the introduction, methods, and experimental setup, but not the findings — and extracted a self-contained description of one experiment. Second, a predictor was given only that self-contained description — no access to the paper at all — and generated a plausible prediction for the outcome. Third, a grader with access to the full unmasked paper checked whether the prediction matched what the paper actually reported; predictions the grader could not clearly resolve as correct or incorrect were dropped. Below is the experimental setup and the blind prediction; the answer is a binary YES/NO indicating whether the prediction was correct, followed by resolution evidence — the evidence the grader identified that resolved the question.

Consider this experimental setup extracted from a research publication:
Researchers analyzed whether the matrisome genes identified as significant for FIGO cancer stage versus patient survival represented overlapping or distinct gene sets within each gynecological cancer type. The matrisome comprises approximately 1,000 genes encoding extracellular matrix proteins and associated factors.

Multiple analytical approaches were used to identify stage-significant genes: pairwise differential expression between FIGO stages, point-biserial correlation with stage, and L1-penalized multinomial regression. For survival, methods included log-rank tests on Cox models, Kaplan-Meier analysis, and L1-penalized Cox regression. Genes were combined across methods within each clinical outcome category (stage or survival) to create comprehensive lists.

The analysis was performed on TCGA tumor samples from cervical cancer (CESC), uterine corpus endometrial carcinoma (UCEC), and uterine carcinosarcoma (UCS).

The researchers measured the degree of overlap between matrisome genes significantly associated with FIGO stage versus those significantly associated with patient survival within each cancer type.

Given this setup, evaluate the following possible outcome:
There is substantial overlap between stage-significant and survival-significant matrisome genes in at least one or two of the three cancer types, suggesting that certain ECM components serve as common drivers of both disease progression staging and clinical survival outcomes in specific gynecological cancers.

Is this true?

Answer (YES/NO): NO